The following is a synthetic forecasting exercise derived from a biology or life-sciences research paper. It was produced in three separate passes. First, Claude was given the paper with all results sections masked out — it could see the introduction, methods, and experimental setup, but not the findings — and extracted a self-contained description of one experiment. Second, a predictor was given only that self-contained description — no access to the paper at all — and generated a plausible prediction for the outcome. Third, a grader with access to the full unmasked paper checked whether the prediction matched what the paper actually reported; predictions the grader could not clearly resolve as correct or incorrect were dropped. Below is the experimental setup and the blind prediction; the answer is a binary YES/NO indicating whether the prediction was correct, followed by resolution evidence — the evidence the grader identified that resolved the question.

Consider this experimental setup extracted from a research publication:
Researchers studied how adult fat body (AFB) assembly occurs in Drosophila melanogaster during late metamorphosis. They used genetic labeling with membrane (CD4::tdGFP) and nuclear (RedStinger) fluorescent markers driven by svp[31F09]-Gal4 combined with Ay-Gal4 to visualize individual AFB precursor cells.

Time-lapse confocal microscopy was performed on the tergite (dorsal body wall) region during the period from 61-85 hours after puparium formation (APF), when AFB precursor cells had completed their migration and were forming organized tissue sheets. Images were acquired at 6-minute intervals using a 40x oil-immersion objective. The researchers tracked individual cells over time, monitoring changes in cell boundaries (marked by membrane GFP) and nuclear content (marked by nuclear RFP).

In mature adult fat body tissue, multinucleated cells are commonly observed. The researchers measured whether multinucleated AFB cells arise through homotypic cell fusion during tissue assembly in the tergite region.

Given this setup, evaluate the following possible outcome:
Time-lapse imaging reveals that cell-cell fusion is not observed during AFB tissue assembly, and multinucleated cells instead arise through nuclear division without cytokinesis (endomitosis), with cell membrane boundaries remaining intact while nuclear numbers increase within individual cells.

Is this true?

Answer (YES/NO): NO